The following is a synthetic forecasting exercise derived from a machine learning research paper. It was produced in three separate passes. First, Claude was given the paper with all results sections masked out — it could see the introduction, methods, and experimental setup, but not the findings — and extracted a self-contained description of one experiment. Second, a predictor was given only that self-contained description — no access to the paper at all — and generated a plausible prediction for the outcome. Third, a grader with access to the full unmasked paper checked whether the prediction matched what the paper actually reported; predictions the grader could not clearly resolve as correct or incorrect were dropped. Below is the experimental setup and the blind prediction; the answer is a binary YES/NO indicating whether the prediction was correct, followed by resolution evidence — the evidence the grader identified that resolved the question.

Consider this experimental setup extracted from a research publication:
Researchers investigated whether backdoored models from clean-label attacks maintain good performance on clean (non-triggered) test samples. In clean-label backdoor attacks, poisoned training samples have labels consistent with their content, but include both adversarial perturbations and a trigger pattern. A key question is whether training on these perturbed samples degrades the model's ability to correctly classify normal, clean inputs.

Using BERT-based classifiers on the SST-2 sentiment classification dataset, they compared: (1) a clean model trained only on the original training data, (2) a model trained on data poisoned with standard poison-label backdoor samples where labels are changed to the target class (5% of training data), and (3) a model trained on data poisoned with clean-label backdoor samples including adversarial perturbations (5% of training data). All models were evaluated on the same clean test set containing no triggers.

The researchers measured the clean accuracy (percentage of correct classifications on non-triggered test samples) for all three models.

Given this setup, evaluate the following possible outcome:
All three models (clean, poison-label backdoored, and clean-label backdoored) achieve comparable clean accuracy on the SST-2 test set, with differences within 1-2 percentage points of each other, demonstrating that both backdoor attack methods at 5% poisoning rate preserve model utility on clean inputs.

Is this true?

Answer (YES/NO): YES